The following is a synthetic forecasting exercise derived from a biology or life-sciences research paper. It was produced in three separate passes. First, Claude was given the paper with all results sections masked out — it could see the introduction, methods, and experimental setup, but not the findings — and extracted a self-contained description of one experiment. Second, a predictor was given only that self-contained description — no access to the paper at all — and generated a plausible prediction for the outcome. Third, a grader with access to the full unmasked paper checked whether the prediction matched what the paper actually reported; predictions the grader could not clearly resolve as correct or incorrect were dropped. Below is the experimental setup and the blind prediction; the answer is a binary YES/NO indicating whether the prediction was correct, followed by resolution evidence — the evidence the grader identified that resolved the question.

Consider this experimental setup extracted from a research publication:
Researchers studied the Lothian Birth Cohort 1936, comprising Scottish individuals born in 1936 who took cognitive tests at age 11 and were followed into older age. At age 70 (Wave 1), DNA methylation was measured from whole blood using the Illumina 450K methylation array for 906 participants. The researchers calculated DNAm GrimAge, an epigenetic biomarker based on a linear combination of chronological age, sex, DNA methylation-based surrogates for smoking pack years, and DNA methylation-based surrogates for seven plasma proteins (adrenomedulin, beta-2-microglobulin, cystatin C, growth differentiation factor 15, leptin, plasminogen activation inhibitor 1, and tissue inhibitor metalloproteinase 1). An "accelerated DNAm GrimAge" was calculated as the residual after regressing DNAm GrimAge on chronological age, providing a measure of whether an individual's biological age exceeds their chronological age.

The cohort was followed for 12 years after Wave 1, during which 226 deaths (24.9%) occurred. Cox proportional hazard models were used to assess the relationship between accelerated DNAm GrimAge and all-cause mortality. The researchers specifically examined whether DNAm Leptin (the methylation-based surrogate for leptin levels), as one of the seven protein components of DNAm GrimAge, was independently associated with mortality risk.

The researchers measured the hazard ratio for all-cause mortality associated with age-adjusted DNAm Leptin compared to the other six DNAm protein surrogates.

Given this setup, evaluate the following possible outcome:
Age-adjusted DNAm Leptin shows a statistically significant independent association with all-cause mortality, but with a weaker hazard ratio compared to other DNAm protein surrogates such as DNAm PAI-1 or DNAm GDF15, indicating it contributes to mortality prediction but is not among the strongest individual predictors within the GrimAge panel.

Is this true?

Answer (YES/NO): NO